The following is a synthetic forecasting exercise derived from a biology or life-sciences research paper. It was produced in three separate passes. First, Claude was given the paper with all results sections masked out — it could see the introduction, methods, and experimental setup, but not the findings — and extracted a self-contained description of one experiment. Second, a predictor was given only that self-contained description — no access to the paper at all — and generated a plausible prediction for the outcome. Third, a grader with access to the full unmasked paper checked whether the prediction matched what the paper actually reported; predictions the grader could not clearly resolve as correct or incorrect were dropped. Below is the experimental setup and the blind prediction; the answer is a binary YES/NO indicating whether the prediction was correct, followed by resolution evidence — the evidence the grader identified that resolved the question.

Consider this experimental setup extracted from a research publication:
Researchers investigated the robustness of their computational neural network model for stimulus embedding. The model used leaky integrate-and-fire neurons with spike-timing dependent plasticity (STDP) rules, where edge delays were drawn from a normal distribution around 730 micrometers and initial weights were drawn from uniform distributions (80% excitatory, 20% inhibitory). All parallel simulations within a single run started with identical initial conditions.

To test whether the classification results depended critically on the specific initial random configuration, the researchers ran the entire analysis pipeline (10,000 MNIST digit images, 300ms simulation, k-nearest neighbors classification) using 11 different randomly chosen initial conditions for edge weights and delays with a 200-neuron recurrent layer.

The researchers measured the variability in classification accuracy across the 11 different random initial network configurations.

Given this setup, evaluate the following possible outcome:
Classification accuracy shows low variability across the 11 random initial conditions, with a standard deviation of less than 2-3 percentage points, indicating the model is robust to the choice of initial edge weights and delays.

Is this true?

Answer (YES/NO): YES